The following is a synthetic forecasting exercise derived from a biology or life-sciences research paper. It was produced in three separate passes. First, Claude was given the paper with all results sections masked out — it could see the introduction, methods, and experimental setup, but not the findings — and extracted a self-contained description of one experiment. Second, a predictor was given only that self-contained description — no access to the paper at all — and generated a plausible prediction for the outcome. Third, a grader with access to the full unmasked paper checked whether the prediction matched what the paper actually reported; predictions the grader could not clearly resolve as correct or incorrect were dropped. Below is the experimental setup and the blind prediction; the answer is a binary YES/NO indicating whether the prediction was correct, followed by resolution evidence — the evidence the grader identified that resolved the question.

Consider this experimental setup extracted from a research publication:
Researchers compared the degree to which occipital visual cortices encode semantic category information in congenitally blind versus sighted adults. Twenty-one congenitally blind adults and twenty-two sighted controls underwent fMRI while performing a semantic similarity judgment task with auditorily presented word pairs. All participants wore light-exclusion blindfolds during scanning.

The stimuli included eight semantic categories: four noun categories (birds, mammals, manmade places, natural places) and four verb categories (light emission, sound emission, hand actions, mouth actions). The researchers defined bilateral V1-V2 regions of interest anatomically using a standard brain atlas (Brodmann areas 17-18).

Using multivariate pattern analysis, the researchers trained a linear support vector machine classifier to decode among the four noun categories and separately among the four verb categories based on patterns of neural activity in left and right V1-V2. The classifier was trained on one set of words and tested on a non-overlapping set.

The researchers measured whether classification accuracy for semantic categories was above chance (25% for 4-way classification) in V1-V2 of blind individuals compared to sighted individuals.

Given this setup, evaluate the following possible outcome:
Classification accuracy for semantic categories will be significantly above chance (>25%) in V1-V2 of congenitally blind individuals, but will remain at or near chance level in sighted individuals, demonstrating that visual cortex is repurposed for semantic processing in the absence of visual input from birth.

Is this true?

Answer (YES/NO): YES